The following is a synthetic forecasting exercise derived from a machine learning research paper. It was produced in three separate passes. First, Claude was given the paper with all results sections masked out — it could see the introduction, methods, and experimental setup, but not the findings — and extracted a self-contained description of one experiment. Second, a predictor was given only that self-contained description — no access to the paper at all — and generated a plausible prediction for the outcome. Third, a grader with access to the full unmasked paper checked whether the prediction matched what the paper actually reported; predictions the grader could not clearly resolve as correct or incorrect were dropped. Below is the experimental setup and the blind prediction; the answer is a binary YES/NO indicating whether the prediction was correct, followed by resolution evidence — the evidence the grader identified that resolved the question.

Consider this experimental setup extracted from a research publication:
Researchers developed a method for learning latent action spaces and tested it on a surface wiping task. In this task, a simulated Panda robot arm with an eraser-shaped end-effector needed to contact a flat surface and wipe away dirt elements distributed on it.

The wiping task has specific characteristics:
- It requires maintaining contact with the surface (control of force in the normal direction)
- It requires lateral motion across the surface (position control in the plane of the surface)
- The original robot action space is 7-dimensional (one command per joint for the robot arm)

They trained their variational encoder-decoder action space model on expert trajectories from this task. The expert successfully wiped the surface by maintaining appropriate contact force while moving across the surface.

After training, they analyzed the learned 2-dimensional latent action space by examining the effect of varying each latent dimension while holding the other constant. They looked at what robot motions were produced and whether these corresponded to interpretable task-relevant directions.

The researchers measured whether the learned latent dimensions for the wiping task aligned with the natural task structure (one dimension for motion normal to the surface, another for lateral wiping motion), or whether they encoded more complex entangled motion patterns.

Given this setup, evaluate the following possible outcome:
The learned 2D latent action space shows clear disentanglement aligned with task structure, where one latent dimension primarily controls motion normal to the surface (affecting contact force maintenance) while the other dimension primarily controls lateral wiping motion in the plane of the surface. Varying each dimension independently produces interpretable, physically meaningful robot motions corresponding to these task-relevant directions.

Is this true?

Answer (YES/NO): NO